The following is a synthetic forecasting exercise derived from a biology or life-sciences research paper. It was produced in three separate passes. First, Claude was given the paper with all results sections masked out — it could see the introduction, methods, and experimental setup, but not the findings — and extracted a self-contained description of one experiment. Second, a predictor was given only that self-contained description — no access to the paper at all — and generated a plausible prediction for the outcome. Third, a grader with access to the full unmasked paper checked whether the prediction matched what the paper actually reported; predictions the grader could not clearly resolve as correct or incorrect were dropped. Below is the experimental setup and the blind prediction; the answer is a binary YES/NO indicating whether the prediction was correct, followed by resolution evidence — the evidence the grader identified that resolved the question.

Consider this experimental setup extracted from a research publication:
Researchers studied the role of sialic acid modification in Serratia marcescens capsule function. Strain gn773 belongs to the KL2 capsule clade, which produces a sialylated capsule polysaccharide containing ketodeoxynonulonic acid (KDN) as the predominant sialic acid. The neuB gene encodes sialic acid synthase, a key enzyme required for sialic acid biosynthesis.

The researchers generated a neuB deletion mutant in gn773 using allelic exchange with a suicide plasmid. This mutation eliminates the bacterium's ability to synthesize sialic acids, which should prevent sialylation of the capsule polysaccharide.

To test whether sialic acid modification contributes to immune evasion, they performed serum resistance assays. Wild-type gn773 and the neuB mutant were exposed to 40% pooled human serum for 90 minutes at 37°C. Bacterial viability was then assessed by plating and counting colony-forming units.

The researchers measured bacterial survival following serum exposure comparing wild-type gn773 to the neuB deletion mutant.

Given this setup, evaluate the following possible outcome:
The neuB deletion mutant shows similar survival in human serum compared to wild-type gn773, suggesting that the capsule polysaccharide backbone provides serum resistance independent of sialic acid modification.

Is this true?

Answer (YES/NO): NO